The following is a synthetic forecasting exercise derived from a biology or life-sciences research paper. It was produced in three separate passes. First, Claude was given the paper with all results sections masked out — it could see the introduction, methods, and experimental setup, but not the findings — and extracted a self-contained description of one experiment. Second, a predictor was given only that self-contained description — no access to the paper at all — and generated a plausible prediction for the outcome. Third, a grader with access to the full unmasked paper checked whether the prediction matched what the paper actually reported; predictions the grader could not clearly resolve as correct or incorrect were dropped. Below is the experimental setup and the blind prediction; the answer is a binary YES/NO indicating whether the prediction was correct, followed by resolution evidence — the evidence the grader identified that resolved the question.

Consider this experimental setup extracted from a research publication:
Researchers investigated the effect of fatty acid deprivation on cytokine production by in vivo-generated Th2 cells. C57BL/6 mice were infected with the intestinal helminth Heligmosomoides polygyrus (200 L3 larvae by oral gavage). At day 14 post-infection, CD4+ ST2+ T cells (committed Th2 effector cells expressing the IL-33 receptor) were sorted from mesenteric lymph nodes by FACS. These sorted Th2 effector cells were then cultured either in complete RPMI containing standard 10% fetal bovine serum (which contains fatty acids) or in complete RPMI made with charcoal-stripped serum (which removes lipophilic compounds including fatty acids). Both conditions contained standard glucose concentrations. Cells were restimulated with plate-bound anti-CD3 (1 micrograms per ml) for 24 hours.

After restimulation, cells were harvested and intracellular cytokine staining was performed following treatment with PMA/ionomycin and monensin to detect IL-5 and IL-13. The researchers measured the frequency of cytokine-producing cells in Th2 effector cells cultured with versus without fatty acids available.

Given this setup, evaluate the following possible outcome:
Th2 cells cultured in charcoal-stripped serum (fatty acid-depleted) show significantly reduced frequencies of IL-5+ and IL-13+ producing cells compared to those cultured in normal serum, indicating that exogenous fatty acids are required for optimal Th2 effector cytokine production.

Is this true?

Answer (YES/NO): NO